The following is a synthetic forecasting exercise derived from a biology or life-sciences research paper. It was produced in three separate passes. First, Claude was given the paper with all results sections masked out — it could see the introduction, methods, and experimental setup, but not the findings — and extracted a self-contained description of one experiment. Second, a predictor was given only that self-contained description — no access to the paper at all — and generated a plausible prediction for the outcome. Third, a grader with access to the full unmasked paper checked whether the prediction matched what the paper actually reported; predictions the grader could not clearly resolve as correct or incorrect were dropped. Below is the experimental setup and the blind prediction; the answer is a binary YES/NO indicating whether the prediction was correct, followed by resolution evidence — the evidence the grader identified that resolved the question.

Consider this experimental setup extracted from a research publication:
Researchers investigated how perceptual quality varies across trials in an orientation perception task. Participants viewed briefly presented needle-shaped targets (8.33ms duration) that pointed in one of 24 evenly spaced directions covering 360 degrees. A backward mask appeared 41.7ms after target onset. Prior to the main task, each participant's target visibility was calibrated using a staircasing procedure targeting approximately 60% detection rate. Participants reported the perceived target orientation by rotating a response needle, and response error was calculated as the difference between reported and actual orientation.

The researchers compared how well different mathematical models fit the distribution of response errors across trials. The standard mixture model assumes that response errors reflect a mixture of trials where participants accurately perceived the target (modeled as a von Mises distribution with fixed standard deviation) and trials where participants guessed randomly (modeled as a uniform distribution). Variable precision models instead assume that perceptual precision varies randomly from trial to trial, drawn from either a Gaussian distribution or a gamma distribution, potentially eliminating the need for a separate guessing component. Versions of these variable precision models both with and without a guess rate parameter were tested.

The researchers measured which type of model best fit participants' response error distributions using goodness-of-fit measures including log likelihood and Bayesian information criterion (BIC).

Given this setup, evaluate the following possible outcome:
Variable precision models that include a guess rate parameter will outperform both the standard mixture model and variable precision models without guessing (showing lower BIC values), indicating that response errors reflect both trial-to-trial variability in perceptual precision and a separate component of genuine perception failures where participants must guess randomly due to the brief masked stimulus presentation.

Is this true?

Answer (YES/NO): NO